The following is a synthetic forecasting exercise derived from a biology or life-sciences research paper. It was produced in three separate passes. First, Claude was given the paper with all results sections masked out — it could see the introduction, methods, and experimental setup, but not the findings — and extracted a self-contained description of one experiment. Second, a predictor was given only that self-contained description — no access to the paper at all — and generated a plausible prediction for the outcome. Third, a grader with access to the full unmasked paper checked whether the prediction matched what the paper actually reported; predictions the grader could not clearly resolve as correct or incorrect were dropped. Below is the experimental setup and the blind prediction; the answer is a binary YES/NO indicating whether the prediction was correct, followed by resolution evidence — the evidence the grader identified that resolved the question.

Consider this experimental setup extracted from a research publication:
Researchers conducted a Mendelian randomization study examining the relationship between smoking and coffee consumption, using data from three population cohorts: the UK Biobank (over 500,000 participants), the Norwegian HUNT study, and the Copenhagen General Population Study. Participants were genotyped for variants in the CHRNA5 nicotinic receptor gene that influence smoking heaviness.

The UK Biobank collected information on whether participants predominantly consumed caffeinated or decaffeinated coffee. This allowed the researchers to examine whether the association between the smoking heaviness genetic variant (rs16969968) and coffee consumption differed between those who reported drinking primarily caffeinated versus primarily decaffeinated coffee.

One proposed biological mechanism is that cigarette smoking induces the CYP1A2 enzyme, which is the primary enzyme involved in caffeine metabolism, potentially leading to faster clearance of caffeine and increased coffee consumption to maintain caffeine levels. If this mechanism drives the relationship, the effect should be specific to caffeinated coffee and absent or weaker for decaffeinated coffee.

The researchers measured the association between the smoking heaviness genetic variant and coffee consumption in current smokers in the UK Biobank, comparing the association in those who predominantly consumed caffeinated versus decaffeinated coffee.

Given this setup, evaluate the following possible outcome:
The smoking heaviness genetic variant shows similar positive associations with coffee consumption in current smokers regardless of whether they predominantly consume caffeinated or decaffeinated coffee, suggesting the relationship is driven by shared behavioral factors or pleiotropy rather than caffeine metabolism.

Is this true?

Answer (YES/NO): YES